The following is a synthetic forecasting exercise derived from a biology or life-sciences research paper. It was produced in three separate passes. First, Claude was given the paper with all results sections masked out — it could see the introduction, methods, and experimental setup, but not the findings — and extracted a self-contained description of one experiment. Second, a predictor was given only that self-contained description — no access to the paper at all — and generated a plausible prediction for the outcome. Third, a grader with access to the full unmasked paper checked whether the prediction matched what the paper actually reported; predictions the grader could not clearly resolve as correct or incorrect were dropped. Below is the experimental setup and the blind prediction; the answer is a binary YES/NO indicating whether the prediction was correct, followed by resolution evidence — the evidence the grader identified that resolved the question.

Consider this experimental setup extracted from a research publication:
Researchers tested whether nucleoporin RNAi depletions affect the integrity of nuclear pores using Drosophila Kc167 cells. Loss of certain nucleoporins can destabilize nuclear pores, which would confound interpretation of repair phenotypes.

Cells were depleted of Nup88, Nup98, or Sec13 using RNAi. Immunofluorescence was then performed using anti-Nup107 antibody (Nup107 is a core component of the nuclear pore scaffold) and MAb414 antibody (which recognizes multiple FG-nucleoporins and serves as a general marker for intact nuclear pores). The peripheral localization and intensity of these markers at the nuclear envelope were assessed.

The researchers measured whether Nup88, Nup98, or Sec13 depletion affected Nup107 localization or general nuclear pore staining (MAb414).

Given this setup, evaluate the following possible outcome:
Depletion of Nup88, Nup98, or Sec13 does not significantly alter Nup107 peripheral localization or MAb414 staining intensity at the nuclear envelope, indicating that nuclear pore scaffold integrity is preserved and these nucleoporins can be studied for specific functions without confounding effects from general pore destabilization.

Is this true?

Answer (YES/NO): YES